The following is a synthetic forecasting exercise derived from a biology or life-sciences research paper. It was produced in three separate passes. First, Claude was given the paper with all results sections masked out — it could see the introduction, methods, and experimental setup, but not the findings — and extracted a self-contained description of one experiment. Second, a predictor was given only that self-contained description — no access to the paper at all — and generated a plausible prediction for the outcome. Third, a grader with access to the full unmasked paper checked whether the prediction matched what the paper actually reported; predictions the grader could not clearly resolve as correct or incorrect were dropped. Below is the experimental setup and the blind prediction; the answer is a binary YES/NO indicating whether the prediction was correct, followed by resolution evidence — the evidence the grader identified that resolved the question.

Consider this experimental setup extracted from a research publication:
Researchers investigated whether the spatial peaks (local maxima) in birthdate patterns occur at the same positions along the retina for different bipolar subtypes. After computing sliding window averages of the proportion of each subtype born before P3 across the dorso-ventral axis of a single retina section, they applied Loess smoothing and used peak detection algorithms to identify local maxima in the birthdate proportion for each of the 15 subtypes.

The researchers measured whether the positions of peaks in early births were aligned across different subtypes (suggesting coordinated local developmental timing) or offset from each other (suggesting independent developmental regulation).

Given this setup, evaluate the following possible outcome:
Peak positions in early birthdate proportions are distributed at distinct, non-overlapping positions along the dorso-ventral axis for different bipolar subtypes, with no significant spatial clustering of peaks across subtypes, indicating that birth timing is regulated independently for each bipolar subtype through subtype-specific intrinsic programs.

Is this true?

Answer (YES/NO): NO